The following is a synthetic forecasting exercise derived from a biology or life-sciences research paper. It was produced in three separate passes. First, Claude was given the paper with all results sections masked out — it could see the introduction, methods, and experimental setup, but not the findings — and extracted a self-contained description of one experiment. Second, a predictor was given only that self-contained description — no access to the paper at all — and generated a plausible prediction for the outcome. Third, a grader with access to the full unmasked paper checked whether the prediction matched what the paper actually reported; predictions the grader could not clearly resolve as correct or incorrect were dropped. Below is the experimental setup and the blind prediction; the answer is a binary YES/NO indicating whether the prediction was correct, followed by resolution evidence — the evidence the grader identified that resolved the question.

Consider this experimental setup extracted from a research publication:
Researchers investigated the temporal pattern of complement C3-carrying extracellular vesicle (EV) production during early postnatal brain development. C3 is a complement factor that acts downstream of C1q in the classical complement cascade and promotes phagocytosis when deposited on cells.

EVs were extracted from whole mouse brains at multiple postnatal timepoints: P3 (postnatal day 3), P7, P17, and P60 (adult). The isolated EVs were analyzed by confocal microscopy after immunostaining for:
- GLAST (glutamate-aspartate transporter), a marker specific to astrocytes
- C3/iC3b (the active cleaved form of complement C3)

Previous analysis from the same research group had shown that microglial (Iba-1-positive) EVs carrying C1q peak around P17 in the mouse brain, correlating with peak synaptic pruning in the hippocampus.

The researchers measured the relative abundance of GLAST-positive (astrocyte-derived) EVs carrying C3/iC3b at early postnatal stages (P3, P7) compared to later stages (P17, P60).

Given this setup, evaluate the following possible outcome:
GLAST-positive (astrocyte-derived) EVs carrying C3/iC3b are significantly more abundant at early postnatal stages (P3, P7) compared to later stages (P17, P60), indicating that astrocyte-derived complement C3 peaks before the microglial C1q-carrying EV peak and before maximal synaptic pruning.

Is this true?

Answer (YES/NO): YES